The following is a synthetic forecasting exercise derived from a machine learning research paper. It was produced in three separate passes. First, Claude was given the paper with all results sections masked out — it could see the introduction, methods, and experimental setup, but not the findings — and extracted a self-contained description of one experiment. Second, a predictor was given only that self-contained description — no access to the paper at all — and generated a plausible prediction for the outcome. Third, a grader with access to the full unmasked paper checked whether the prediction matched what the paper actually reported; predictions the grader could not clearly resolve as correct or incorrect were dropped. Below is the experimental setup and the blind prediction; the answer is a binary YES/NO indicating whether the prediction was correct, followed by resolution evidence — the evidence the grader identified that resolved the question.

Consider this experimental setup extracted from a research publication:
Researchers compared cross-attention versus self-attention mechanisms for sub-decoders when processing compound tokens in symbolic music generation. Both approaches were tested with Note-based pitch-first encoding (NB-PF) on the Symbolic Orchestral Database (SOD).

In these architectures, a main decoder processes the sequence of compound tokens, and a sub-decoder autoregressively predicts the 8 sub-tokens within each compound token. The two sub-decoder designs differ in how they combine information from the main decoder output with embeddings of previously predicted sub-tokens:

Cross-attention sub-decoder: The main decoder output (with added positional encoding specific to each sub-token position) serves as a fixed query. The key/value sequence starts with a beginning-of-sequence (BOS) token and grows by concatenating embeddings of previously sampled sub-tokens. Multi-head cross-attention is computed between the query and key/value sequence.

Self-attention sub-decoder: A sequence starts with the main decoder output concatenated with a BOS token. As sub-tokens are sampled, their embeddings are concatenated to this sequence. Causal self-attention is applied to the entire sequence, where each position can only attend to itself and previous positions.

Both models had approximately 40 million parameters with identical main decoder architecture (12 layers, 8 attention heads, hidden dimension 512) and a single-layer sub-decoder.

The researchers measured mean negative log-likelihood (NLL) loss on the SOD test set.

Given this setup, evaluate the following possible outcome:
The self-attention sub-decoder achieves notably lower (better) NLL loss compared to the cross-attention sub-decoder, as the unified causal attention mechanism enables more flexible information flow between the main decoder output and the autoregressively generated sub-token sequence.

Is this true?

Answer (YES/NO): NO